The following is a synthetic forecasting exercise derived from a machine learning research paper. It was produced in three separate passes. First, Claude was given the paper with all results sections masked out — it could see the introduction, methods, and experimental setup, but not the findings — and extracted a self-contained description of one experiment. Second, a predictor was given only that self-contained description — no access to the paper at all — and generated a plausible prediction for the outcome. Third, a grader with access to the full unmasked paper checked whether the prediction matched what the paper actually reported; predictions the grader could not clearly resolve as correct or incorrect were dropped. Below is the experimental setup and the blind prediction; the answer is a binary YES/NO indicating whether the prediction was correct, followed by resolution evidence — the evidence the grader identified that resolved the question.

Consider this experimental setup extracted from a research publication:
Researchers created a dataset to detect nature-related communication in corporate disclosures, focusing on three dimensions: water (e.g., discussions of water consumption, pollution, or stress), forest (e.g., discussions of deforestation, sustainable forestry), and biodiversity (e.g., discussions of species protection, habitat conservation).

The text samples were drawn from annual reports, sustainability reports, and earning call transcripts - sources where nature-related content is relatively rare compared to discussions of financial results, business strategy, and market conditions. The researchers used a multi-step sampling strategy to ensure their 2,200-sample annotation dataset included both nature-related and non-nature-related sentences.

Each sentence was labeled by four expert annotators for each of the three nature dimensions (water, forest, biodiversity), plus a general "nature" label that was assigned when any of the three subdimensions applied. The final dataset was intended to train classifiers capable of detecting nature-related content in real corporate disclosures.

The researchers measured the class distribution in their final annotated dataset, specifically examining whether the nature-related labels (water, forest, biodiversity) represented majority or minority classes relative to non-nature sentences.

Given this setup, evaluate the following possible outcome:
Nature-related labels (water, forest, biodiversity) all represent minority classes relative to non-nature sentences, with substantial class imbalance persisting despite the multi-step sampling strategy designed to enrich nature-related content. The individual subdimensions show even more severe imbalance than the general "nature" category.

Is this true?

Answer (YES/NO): YES